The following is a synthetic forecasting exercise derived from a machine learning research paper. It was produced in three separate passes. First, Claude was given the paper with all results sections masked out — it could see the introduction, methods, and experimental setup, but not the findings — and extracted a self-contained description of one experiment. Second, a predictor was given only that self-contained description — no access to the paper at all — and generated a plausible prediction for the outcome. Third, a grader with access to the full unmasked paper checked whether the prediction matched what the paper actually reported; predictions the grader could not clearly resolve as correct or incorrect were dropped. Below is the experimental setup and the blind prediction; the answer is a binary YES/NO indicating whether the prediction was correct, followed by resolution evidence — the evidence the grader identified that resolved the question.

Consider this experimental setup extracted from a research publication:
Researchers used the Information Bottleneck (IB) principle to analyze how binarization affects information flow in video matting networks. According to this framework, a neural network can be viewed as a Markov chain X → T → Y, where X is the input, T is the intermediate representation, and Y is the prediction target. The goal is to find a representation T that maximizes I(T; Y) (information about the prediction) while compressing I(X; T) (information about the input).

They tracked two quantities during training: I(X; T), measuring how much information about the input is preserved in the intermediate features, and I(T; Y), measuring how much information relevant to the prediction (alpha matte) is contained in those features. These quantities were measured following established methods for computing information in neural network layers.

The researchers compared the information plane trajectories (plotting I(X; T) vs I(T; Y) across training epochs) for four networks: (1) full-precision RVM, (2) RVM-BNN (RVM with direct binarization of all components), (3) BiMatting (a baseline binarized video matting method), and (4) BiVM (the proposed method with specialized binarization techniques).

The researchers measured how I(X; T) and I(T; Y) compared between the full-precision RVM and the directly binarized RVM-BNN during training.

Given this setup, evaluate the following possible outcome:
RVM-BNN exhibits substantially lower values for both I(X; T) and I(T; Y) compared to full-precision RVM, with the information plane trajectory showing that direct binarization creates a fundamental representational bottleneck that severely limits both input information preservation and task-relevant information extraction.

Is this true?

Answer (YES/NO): YES